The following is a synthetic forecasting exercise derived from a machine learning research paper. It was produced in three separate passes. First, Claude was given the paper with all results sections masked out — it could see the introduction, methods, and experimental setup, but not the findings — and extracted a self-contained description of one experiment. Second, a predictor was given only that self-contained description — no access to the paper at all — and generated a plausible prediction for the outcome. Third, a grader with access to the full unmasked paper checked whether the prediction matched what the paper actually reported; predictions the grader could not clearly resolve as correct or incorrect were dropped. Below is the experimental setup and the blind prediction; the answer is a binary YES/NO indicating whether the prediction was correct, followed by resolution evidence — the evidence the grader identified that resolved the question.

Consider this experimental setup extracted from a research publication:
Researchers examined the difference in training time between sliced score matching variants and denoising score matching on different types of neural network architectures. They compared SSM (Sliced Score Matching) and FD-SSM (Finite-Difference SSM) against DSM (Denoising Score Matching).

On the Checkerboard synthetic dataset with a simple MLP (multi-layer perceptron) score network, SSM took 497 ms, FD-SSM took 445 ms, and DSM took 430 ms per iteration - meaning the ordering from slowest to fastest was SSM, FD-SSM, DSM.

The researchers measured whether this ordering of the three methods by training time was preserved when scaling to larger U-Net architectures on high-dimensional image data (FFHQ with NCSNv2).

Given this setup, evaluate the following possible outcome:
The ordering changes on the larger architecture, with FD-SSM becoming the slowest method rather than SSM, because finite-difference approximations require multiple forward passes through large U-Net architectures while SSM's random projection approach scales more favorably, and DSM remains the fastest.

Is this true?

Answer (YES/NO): NO